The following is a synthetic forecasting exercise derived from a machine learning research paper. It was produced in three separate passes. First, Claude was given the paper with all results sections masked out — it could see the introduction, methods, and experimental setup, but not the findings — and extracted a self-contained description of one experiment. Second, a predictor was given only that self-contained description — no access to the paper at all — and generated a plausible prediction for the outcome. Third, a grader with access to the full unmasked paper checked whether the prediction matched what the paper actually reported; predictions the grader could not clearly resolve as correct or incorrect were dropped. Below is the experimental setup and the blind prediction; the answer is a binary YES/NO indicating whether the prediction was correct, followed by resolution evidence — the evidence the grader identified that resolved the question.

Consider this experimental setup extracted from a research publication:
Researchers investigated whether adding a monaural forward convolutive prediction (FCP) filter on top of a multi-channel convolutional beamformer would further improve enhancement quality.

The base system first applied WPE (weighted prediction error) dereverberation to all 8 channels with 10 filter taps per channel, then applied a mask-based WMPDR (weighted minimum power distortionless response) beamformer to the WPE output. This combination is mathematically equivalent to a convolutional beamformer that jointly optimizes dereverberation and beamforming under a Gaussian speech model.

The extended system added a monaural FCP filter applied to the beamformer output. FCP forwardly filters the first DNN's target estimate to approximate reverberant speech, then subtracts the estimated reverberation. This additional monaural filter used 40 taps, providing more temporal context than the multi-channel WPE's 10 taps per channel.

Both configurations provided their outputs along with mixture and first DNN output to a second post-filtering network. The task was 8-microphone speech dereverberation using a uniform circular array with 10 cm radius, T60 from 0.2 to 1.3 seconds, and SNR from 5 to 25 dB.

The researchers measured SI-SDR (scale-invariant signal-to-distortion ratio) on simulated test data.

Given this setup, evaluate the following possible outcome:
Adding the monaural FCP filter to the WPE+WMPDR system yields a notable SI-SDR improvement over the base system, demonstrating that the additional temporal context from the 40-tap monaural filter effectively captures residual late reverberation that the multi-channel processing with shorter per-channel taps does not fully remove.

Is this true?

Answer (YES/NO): NO